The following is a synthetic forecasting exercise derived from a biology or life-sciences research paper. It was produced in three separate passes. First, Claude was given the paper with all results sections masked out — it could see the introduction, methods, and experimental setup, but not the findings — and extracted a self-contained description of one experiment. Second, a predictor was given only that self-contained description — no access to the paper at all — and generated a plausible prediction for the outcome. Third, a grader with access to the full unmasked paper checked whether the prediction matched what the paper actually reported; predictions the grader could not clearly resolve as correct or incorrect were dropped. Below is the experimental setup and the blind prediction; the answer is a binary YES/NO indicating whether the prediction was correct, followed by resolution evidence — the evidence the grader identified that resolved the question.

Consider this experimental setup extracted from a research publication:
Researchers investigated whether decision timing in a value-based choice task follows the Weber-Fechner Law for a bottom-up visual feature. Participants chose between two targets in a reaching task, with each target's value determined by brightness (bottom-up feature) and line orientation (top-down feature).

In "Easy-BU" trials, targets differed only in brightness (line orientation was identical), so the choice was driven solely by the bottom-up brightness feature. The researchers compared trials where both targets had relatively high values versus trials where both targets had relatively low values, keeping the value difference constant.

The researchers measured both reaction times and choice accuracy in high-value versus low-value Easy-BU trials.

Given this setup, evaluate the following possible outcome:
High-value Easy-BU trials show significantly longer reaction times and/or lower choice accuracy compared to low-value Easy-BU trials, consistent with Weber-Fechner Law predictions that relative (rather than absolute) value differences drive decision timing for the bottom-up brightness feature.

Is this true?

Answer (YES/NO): NO